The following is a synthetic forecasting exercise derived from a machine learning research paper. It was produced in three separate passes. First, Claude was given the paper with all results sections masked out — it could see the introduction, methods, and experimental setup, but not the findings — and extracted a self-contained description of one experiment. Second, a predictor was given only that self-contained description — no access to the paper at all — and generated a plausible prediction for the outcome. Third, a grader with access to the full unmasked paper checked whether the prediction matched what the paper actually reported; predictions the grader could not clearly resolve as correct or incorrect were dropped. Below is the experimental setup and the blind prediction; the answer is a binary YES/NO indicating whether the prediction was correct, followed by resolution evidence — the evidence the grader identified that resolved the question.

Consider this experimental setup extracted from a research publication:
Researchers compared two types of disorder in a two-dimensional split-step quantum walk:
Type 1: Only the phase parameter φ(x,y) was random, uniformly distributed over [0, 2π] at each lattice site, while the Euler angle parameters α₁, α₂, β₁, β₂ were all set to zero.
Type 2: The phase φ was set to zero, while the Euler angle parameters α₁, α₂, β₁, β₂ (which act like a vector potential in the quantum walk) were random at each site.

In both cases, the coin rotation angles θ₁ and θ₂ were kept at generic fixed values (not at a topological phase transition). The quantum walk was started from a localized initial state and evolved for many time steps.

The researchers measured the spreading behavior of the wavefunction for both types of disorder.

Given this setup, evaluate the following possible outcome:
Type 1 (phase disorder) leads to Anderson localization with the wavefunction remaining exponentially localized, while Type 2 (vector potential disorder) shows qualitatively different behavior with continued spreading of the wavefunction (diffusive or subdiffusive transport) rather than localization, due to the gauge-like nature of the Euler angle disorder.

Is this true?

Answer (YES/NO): NO